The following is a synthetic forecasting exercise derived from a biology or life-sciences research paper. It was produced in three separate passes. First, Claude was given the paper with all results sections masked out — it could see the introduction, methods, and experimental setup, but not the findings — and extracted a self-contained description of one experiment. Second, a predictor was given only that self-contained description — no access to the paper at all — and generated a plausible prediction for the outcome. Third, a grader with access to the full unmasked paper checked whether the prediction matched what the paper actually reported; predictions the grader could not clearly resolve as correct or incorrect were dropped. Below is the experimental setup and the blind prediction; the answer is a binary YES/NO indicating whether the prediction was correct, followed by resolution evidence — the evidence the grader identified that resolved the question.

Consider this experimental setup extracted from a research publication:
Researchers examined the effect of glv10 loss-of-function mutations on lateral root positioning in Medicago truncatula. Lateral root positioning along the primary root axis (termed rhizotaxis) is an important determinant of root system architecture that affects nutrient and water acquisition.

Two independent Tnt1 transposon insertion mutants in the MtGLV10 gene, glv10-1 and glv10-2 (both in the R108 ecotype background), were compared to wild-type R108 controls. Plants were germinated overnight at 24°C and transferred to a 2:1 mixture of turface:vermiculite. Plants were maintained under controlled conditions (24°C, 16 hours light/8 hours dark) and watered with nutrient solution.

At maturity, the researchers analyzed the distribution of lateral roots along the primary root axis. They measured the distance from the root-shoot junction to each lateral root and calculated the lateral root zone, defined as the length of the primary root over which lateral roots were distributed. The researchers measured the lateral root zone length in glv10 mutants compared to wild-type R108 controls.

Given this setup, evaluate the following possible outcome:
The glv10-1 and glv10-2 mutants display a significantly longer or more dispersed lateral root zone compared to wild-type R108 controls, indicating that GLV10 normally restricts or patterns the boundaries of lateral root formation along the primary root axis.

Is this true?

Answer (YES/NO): YES